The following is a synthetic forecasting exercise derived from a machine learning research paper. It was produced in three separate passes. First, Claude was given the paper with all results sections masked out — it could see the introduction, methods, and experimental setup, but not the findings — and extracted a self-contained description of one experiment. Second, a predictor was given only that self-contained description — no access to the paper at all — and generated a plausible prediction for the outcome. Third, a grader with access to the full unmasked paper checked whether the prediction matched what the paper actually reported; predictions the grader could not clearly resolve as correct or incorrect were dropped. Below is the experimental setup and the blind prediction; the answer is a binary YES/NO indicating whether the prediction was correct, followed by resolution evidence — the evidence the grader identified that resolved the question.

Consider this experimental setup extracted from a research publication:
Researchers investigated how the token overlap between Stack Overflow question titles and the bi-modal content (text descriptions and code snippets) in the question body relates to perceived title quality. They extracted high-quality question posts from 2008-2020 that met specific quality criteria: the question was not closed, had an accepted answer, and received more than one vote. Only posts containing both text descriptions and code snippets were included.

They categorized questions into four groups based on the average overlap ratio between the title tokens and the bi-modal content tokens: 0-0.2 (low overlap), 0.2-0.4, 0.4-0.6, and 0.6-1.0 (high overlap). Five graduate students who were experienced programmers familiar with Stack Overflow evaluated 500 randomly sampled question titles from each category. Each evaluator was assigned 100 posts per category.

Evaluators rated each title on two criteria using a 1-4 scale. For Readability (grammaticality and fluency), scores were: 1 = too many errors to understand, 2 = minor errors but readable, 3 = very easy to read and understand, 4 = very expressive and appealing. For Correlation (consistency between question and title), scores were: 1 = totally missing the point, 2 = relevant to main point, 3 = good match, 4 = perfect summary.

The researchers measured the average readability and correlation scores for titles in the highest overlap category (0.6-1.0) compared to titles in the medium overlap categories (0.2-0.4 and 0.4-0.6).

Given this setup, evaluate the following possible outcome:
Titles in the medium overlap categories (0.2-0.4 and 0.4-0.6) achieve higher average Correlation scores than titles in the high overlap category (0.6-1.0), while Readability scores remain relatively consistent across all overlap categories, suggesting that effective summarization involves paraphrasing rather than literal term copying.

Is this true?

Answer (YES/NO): NO